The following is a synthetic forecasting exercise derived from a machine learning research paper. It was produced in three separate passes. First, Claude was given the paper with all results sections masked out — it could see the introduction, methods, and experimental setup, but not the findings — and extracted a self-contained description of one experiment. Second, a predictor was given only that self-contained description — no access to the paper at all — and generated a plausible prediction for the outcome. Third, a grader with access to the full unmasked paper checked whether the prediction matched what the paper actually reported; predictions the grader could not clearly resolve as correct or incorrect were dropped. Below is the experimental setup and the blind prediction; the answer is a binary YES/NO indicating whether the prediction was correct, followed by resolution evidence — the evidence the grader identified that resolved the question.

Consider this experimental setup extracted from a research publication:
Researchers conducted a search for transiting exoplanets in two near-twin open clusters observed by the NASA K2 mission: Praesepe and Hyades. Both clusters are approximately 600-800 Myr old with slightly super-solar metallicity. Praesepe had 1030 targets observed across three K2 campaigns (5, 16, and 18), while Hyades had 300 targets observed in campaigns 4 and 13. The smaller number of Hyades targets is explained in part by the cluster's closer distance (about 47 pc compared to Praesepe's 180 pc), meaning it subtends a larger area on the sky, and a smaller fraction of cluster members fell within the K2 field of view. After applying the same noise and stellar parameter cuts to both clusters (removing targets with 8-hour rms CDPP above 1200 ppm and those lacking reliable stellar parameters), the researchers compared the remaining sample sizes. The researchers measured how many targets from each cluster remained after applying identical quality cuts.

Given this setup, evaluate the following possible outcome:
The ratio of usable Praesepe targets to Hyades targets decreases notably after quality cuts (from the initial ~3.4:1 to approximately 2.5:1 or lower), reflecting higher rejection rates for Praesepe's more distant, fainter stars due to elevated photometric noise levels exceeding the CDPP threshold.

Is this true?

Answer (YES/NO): NO